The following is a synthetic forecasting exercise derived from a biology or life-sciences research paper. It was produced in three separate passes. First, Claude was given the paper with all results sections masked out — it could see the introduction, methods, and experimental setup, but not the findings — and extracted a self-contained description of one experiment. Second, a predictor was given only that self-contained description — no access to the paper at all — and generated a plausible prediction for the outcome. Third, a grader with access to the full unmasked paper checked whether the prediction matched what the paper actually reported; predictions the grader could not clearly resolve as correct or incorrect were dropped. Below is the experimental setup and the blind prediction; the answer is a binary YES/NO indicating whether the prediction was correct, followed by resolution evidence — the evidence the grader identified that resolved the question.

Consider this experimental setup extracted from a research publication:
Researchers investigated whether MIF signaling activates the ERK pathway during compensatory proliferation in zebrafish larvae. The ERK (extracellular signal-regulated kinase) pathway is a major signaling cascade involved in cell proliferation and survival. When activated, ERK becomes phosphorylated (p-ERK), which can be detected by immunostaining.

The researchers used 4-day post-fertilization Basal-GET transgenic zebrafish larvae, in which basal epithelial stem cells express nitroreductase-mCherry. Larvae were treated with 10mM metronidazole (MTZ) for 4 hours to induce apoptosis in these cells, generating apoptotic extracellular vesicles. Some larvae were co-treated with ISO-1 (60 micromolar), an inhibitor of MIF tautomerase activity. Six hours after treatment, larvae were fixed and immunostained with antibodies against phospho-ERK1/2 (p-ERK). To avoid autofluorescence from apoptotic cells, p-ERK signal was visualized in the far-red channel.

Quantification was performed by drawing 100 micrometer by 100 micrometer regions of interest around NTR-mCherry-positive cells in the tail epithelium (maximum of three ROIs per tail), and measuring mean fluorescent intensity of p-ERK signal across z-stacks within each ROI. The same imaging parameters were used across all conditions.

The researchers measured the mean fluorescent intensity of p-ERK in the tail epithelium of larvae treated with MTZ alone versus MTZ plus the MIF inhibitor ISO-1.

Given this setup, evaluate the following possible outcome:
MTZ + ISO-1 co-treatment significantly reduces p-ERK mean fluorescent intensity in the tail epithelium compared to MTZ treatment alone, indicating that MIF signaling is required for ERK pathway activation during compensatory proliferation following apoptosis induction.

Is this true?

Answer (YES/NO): YES